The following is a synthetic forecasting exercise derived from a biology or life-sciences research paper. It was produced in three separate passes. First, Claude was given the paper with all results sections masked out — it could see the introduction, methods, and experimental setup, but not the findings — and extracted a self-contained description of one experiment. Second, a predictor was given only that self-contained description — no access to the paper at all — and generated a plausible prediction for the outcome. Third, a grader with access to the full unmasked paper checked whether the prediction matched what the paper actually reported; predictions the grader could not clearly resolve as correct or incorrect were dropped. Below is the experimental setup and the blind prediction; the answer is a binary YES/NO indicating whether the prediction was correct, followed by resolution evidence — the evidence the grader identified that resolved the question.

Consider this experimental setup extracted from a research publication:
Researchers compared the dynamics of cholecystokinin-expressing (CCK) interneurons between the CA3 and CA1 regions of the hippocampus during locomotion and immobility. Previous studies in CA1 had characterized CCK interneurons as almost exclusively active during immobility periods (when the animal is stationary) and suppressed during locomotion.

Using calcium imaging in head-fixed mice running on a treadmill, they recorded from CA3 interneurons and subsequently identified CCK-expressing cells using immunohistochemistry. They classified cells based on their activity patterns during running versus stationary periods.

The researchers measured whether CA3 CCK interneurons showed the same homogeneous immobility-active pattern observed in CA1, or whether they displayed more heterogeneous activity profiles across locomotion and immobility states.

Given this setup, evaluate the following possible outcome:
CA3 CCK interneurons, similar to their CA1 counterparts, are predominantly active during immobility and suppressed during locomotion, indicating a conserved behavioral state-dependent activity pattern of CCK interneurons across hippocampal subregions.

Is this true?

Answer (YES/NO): NO